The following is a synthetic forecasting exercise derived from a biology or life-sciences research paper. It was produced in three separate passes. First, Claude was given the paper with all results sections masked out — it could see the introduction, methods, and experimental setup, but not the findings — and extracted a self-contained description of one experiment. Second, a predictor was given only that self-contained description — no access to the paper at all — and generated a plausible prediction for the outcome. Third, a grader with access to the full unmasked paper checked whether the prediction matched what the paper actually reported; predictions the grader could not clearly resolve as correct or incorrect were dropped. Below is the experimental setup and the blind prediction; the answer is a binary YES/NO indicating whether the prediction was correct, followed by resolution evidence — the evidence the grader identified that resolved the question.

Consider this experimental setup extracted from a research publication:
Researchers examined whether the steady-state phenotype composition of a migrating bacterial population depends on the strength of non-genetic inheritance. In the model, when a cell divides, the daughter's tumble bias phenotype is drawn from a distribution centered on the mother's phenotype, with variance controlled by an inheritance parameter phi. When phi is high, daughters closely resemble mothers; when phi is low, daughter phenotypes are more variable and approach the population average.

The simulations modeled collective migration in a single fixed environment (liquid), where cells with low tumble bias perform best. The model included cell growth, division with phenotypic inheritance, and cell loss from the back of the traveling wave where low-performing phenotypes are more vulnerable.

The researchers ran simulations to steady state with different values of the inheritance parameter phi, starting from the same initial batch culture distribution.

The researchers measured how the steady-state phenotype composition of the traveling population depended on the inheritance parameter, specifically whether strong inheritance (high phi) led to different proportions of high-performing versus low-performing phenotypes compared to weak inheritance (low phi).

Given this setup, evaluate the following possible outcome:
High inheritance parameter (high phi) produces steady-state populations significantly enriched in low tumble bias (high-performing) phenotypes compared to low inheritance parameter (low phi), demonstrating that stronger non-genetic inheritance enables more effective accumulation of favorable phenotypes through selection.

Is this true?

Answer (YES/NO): YES